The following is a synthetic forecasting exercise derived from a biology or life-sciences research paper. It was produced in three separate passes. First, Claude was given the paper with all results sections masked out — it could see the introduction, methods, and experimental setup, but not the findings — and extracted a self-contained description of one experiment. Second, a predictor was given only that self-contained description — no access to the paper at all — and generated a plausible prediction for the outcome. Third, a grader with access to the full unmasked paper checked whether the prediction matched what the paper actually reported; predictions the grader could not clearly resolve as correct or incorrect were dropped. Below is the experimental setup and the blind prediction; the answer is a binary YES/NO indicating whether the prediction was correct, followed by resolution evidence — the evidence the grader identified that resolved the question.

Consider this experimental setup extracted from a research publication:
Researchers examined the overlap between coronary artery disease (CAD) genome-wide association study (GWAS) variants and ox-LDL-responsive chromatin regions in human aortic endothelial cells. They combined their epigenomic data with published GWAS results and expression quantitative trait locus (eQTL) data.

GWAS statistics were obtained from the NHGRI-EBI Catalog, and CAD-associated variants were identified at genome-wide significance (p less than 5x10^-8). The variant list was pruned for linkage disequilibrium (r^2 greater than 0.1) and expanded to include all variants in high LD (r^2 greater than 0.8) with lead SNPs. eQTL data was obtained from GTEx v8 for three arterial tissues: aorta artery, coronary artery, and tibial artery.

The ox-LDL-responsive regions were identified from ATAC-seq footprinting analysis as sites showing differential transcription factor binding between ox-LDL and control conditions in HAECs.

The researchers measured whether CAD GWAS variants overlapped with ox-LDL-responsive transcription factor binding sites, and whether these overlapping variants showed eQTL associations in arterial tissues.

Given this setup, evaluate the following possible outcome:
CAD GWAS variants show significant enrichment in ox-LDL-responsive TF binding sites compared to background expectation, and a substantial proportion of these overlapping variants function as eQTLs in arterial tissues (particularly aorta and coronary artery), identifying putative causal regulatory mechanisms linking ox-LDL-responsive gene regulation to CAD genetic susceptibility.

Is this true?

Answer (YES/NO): NO